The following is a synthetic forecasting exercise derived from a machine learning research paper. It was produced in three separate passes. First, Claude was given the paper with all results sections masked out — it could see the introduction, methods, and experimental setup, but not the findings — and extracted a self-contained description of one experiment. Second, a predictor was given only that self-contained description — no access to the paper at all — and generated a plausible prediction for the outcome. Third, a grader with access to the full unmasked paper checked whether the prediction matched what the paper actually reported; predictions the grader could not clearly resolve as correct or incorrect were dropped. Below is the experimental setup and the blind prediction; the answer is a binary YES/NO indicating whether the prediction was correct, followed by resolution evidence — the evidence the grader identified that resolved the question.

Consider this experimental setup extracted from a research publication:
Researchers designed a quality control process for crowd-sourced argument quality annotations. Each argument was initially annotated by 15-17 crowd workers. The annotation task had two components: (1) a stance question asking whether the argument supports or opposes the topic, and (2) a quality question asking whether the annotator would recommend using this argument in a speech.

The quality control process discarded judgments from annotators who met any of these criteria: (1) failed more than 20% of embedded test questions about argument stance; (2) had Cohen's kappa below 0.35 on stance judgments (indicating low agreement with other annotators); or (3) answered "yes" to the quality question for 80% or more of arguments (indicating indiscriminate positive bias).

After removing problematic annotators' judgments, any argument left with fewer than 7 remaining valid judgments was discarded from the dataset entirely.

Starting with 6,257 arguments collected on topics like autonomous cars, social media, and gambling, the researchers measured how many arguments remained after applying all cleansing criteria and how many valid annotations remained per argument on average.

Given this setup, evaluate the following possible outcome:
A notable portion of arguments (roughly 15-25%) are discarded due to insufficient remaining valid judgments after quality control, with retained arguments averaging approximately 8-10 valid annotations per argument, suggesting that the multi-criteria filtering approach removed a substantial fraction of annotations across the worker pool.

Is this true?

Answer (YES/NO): NO